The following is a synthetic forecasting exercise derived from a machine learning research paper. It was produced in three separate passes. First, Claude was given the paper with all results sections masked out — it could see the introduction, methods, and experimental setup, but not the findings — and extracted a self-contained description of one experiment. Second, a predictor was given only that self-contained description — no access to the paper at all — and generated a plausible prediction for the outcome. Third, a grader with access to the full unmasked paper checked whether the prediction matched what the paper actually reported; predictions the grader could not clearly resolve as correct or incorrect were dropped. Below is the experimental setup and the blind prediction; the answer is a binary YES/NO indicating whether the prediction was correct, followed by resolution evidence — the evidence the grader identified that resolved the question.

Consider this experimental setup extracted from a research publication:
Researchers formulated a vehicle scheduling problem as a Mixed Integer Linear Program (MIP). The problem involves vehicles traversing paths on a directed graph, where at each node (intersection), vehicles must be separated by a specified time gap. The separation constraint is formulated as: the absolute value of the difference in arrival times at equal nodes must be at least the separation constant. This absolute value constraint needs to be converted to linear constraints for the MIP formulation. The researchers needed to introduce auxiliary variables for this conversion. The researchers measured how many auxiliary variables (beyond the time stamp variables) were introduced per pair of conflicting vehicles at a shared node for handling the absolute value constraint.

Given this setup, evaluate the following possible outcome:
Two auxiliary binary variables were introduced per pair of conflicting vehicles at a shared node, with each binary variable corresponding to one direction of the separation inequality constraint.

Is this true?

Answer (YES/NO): NO